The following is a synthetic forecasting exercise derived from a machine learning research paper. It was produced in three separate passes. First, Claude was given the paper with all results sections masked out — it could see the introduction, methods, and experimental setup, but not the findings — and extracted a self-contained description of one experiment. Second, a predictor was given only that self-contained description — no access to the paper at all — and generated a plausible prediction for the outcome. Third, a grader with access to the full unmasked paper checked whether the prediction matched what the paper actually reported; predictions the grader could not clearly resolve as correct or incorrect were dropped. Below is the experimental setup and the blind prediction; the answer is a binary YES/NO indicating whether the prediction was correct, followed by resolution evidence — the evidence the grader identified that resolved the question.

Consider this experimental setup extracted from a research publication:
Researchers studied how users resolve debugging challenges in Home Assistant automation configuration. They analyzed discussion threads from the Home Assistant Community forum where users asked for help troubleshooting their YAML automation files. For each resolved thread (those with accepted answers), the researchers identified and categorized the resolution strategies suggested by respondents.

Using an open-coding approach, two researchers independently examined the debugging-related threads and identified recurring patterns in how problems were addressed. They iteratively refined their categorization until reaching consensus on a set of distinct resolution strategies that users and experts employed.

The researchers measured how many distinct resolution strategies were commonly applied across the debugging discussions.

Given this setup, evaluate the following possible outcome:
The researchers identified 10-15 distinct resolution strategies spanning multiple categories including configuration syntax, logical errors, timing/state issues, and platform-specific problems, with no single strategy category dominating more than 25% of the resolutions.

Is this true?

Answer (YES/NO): NO